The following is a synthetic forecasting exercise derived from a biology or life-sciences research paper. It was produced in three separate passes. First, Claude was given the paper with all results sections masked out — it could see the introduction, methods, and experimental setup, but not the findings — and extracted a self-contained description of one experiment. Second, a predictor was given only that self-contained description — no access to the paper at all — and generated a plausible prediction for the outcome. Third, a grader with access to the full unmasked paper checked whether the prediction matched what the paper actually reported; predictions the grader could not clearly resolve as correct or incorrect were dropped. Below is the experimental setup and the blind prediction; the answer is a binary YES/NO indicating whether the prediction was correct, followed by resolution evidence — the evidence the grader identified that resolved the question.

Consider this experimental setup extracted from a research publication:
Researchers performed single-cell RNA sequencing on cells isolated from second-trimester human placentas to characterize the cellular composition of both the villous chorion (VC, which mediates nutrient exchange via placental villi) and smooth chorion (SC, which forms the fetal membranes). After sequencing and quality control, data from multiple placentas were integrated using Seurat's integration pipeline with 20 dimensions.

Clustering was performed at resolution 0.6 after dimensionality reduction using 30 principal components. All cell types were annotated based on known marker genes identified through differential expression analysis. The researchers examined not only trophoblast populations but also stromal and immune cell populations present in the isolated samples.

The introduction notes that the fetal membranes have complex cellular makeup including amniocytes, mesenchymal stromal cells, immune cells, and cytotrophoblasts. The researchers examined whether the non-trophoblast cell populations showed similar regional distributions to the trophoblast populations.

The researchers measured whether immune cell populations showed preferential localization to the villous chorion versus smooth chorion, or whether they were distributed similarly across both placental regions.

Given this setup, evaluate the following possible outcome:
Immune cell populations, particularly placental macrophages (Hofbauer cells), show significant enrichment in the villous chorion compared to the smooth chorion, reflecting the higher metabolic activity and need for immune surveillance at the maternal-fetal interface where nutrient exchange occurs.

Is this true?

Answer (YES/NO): NO